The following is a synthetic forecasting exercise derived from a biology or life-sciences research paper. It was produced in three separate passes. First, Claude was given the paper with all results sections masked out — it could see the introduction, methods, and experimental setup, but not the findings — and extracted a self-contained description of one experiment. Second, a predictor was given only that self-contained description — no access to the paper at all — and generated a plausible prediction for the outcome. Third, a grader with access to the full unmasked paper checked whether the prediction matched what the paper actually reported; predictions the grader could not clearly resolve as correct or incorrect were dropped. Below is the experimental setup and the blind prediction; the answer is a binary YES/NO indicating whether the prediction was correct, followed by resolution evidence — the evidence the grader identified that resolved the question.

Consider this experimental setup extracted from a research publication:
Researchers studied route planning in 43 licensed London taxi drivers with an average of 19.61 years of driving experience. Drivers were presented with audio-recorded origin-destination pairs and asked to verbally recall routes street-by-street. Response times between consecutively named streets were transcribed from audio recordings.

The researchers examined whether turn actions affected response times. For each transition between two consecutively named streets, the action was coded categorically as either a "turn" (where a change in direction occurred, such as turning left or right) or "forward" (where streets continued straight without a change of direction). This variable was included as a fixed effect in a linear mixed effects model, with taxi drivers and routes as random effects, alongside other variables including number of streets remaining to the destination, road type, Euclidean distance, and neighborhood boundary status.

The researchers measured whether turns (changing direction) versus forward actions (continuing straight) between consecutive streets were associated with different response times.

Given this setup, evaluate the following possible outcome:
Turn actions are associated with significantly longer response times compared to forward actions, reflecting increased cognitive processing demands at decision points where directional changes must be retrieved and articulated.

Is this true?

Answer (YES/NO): YES